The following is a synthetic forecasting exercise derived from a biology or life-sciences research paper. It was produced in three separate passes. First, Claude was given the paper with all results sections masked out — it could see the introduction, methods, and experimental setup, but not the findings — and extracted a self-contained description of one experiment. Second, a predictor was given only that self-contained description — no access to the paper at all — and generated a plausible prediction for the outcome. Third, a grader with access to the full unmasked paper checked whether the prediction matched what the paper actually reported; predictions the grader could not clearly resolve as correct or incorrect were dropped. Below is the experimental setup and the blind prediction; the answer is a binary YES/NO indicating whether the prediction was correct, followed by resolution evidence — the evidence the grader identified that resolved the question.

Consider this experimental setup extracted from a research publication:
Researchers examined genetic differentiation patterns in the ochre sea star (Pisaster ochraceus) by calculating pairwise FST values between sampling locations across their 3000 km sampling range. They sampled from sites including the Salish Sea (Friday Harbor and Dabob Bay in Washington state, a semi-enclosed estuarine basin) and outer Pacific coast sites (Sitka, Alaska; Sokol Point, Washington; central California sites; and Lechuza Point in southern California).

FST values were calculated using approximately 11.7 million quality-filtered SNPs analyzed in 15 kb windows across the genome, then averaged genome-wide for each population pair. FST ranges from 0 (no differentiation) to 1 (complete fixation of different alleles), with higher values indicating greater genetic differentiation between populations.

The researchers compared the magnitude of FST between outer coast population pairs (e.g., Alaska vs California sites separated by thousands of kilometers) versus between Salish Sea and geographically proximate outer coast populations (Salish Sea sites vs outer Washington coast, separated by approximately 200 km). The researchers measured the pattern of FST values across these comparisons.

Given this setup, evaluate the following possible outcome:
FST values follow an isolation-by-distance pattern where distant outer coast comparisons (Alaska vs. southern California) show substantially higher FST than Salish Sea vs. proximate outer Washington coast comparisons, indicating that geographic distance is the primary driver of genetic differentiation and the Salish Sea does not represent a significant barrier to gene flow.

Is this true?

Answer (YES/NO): NO